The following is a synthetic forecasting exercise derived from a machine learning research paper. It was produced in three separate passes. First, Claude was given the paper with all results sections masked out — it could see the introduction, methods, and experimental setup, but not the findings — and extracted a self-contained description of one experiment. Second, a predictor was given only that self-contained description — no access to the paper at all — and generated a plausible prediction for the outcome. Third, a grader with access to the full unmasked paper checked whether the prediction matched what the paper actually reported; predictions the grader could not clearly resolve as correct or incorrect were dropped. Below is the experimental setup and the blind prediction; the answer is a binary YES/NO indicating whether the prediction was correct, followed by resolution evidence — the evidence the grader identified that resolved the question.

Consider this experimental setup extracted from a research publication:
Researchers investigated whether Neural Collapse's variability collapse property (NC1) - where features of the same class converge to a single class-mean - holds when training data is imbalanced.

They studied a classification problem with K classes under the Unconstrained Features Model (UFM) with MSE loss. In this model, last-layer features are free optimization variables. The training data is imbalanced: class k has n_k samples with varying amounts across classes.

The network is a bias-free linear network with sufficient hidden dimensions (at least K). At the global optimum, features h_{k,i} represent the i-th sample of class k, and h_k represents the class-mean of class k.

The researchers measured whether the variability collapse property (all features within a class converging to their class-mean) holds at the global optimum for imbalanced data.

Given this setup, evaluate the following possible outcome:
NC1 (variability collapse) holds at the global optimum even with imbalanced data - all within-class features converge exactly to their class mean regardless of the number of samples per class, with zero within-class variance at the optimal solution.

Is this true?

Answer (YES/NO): YES